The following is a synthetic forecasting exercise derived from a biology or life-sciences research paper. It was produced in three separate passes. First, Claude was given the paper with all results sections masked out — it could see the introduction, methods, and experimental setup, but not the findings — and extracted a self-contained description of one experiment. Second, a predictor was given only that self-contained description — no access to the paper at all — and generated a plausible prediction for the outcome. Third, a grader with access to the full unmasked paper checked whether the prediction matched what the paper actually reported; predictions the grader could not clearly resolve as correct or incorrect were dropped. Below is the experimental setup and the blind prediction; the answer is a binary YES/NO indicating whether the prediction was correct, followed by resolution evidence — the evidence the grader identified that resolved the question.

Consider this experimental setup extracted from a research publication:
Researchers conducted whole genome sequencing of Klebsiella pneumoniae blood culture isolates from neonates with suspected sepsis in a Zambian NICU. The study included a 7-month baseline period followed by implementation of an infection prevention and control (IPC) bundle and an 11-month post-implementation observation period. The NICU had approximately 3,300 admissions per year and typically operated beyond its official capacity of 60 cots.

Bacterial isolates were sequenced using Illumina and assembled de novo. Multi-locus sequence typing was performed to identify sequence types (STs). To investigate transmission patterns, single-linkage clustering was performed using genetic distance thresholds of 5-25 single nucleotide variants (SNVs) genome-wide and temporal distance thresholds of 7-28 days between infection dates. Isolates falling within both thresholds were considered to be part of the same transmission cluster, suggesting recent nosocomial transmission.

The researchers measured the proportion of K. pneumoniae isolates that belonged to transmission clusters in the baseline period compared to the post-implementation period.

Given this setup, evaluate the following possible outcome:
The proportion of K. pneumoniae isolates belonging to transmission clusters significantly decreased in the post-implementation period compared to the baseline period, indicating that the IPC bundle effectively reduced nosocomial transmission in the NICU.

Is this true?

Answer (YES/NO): YES